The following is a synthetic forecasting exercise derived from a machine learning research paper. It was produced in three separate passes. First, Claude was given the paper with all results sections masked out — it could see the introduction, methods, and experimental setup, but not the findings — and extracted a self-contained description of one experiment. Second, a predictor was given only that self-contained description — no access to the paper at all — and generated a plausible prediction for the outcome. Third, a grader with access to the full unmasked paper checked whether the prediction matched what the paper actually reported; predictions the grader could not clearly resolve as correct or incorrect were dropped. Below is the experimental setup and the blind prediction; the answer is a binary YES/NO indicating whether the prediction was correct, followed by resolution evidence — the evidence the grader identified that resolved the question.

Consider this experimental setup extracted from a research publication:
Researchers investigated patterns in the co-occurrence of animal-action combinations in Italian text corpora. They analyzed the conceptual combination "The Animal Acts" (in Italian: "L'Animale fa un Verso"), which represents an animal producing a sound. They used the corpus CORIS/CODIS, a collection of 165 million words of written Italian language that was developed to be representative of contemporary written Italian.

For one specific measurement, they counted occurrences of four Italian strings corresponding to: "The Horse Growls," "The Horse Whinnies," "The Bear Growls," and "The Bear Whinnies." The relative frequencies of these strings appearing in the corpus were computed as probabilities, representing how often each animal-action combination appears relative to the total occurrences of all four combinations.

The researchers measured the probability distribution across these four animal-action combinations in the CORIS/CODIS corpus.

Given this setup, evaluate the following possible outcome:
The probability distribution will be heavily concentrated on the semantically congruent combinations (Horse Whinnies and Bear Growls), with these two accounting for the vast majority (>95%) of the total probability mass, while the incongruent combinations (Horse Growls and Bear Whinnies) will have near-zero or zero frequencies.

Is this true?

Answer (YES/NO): NO